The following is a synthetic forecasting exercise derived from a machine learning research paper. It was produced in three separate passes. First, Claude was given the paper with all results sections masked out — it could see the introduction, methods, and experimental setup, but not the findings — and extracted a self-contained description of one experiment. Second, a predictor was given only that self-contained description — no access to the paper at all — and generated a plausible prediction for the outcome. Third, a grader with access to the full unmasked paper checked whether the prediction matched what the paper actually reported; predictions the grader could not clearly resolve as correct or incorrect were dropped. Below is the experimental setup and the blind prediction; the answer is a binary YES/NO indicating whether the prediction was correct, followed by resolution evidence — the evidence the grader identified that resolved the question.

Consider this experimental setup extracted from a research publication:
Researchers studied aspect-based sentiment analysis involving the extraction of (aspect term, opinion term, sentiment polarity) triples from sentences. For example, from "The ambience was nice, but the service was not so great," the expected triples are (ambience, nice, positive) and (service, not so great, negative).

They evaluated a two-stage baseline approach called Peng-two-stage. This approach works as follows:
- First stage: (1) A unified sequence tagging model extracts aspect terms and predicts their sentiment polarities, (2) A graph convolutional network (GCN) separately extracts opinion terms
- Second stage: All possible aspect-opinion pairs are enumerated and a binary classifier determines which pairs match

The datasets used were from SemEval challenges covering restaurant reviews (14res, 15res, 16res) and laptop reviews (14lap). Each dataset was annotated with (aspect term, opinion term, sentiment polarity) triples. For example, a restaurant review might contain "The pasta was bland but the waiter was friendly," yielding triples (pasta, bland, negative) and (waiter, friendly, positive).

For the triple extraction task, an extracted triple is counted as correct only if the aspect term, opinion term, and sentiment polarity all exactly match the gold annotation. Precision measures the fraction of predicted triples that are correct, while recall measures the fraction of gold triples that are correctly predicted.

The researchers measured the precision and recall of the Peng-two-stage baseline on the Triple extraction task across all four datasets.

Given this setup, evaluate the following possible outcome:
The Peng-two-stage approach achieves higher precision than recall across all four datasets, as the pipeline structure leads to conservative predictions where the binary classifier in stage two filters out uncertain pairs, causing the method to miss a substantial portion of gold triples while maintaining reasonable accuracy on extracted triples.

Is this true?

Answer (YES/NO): NO